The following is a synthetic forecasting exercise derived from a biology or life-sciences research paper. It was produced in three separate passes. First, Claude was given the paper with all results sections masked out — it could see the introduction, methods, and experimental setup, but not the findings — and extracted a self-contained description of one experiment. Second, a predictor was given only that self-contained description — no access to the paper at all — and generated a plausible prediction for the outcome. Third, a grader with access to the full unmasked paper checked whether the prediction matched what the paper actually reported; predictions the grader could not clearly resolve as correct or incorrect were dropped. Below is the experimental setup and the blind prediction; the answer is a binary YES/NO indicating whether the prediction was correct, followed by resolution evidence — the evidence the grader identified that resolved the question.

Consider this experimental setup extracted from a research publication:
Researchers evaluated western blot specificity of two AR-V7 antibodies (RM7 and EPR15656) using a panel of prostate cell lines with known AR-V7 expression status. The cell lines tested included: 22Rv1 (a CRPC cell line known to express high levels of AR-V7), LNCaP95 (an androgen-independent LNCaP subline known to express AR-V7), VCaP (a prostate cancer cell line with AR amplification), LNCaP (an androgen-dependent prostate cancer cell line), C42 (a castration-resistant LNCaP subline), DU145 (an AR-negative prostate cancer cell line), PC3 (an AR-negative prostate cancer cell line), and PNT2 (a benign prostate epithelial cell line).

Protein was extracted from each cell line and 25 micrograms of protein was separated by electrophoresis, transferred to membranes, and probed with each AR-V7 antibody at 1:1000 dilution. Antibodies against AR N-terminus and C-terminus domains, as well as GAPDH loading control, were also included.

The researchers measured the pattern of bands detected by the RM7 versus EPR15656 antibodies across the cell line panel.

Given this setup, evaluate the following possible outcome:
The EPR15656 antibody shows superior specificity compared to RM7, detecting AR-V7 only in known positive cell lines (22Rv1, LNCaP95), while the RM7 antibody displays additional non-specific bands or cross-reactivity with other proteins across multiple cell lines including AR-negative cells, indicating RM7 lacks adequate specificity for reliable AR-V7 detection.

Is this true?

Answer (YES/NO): NO